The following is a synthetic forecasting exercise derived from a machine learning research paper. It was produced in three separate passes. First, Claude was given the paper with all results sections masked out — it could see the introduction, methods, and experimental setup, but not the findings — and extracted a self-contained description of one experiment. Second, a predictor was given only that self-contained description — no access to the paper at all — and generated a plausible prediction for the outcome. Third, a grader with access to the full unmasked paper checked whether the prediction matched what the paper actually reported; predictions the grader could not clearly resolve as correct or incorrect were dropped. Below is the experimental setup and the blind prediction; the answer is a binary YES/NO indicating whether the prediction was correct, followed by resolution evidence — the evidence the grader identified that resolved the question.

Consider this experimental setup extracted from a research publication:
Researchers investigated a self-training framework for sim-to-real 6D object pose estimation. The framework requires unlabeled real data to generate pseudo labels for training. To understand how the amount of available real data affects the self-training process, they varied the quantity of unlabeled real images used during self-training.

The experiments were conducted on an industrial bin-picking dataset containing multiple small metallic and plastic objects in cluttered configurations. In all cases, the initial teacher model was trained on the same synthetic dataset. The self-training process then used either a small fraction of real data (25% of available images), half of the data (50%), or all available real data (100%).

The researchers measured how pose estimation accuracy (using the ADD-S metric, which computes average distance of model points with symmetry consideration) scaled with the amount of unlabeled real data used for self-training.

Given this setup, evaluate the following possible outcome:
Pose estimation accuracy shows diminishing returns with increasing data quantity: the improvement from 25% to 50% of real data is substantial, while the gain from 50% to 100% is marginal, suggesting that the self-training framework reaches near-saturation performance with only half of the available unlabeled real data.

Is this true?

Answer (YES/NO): NO